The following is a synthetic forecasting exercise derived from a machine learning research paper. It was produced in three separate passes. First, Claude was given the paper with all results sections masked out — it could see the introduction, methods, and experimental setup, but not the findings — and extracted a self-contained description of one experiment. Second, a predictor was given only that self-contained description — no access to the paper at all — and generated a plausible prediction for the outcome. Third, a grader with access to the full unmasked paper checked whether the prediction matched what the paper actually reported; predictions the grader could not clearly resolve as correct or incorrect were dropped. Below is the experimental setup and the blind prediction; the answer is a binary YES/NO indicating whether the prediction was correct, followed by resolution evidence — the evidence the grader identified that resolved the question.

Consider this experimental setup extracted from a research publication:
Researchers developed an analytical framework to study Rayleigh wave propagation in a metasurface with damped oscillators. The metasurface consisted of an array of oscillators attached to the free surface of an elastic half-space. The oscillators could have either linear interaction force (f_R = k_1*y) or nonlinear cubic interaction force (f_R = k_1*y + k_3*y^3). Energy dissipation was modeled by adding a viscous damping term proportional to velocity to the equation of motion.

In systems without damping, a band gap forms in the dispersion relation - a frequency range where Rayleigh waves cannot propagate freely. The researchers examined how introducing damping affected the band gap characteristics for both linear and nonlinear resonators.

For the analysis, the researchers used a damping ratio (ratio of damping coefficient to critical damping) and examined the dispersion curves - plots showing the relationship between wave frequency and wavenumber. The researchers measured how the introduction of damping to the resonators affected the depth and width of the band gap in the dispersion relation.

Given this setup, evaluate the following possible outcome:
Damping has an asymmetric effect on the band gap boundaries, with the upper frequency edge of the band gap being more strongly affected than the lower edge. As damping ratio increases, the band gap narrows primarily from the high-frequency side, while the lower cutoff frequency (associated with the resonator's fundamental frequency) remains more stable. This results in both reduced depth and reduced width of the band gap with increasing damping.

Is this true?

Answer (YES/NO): NO